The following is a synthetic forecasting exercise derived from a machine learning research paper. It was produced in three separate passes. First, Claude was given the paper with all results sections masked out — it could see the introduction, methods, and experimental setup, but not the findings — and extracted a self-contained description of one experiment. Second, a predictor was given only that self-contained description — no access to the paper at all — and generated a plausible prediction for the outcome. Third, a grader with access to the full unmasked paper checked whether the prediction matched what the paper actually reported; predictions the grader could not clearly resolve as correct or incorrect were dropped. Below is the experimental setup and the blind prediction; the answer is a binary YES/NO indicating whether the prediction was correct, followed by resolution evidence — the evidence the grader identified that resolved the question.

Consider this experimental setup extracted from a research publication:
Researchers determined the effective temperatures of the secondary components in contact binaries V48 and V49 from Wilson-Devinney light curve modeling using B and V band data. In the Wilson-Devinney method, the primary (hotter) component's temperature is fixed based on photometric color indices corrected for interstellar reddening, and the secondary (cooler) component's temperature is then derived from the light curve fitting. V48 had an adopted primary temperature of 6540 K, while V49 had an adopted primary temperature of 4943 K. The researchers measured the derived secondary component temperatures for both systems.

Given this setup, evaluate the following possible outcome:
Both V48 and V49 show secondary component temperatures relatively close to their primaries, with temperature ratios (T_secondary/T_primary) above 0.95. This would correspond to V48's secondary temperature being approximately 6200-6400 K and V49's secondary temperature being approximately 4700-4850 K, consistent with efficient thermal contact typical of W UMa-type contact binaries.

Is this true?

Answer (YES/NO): NO